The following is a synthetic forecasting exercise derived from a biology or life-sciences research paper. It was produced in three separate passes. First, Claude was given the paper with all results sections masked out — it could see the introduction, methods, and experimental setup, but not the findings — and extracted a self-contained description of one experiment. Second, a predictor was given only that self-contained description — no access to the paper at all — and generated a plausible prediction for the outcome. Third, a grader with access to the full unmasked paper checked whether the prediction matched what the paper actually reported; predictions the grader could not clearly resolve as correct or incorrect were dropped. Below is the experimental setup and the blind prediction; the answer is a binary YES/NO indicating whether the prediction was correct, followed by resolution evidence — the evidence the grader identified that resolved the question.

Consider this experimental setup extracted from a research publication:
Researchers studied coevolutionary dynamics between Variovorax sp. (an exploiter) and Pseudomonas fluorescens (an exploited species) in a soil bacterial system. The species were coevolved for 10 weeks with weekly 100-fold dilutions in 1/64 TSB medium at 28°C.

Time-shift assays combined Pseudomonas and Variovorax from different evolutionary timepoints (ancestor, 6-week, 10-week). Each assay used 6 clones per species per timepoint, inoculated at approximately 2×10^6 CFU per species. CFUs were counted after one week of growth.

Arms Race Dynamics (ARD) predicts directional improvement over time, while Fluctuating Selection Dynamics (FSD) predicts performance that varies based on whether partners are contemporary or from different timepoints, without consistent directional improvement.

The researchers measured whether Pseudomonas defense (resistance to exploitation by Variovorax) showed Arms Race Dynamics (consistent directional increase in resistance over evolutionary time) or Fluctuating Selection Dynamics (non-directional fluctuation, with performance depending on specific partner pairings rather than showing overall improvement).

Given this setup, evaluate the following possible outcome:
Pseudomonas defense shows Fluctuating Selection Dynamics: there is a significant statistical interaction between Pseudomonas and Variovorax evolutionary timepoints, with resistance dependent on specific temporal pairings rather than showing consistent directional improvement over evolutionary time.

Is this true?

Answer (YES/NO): YES